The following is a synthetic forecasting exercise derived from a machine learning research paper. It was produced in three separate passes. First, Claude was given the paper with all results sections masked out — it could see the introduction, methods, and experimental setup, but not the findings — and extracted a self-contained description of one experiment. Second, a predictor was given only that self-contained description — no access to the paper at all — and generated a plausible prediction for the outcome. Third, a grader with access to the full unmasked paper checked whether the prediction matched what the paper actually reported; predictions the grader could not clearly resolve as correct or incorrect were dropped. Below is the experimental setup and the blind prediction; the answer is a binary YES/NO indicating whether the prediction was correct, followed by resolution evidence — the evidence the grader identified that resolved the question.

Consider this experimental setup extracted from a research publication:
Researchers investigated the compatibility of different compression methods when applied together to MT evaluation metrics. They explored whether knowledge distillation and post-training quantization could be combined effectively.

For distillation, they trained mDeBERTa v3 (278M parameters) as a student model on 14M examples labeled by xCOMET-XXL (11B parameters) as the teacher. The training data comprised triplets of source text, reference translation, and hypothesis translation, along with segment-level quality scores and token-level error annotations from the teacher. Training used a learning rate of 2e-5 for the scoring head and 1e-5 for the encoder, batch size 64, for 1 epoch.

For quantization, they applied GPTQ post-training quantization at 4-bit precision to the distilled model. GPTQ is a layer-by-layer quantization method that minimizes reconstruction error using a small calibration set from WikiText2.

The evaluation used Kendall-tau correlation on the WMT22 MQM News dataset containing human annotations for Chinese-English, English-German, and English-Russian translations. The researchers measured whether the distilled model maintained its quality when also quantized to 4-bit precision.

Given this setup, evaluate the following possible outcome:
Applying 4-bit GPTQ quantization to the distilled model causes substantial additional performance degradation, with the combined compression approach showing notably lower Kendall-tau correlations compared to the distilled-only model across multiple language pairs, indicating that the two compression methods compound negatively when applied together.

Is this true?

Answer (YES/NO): NO